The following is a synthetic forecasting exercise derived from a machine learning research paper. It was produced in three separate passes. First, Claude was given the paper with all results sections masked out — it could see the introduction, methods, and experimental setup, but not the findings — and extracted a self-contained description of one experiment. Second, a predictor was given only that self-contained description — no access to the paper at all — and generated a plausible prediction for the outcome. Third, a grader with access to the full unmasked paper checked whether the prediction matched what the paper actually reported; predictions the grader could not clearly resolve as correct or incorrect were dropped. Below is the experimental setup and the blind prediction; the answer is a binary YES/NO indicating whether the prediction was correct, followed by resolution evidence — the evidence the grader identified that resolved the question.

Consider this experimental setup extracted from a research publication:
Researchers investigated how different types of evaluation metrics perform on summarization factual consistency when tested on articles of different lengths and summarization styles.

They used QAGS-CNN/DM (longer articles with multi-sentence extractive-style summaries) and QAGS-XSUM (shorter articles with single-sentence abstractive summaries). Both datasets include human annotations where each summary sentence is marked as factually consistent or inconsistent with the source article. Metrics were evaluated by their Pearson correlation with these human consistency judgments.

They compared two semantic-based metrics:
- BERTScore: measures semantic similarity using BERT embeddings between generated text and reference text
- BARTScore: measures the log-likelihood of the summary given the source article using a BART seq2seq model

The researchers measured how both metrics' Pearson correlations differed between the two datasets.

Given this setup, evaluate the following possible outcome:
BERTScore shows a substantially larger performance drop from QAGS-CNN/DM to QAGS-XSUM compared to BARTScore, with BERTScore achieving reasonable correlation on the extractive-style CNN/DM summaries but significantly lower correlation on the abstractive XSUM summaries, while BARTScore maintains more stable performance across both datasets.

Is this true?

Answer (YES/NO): NO